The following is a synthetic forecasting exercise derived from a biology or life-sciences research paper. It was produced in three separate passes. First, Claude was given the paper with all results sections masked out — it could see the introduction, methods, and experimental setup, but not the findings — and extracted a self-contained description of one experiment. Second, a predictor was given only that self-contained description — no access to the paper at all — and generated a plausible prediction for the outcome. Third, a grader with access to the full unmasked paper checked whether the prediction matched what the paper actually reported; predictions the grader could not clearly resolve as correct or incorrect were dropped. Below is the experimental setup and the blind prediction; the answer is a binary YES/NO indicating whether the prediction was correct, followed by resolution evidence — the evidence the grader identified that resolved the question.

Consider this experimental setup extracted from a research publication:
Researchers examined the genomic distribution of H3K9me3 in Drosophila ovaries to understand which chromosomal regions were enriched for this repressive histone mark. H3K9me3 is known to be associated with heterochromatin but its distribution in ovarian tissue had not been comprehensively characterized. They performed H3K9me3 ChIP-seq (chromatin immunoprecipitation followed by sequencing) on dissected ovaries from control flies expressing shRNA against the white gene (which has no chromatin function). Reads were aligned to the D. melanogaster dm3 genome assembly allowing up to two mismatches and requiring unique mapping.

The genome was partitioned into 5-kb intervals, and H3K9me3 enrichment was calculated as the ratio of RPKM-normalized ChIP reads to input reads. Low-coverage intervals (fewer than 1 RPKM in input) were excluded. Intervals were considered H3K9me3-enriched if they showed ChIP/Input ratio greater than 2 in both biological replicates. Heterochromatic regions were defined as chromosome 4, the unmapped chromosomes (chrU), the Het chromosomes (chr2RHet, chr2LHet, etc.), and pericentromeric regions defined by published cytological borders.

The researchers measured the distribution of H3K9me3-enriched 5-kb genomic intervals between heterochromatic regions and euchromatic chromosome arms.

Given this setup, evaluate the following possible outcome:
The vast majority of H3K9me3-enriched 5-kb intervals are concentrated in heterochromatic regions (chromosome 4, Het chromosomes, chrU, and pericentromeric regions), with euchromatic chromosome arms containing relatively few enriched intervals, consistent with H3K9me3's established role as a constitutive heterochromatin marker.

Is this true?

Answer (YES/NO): YES